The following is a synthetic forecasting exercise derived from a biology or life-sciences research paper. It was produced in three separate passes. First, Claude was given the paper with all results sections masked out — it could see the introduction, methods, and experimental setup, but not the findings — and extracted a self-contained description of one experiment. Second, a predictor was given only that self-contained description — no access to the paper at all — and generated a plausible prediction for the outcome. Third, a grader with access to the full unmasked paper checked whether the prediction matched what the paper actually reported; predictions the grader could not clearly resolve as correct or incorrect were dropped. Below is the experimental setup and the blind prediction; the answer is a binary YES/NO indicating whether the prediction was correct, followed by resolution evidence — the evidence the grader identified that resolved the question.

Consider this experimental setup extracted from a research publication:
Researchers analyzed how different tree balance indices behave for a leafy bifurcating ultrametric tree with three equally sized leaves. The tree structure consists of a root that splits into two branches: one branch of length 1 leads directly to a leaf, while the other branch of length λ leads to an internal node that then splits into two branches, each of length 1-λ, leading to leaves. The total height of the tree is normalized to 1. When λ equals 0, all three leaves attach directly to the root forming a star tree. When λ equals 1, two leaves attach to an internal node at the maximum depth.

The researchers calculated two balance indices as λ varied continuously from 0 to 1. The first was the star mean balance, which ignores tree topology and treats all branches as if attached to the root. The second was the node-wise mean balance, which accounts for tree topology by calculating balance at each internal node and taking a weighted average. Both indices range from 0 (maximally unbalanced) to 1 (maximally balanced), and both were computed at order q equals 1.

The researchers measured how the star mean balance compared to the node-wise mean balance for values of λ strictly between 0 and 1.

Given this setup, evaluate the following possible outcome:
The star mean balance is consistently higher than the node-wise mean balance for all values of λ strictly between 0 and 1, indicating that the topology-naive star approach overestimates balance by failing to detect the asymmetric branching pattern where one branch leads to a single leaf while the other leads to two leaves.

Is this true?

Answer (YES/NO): YES